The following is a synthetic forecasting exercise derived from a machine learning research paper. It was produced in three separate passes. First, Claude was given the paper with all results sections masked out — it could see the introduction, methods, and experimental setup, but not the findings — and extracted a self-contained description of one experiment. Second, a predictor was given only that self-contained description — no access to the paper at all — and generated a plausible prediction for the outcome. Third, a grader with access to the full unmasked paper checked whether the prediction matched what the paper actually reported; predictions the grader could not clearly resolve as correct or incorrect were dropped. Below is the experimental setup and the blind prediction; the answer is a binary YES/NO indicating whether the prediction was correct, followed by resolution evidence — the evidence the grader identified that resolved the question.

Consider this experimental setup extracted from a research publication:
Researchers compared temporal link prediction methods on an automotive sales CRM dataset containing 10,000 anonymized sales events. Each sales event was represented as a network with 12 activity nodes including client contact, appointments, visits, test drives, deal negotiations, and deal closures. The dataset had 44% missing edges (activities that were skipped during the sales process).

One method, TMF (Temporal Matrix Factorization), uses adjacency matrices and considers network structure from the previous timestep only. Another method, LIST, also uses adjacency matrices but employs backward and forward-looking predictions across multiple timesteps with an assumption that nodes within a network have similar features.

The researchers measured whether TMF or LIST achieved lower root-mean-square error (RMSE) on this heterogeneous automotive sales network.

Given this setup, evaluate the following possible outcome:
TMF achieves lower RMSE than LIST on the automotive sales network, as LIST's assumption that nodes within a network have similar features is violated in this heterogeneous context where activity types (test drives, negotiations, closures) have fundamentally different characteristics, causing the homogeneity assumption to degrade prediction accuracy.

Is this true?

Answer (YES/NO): NO